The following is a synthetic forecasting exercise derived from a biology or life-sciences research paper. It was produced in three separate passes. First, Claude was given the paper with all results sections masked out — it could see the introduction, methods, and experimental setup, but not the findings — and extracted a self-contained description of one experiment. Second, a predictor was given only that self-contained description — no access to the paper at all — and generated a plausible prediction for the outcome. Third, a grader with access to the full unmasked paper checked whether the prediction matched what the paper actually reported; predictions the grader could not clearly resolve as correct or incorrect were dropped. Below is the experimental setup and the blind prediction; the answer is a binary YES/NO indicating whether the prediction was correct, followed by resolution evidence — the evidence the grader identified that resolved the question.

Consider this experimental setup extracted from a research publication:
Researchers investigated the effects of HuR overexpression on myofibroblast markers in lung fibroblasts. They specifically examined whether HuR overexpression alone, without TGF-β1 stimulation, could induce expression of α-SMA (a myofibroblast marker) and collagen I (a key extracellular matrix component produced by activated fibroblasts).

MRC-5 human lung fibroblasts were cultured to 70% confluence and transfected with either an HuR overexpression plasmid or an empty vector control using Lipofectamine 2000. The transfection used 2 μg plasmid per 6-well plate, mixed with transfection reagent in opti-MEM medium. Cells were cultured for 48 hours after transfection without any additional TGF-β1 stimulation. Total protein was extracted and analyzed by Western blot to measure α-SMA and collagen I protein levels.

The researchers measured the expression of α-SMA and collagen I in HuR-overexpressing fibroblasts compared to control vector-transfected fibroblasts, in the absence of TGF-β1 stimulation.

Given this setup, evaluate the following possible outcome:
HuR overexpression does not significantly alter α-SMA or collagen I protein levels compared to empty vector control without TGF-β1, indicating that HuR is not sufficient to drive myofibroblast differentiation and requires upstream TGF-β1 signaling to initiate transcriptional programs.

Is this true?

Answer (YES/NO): NO